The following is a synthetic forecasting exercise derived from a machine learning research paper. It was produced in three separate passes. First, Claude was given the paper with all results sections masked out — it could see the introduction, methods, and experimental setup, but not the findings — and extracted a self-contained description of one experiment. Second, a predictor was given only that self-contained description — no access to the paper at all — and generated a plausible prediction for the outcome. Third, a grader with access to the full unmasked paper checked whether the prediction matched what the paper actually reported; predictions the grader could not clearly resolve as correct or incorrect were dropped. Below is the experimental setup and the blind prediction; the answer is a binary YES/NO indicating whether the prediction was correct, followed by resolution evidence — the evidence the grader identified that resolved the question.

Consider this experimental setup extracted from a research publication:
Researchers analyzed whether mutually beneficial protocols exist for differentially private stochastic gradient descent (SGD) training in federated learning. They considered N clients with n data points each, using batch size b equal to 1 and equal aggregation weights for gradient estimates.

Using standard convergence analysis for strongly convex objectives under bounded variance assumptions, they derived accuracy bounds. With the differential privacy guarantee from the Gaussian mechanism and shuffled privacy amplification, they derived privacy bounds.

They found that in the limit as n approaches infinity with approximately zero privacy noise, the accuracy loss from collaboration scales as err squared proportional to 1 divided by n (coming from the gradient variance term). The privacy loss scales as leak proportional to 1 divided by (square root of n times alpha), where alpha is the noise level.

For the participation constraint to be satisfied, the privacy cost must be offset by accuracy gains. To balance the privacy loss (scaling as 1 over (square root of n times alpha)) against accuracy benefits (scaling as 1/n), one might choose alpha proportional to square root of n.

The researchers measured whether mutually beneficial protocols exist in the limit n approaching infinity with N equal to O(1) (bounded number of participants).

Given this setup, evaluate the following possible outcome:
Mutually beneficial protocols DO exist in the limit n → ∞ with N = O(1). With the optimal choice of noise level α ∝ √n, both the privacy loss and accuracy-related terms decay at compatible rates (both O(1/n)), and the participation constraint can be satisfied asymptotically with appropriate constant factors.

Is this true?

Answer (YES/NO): NO